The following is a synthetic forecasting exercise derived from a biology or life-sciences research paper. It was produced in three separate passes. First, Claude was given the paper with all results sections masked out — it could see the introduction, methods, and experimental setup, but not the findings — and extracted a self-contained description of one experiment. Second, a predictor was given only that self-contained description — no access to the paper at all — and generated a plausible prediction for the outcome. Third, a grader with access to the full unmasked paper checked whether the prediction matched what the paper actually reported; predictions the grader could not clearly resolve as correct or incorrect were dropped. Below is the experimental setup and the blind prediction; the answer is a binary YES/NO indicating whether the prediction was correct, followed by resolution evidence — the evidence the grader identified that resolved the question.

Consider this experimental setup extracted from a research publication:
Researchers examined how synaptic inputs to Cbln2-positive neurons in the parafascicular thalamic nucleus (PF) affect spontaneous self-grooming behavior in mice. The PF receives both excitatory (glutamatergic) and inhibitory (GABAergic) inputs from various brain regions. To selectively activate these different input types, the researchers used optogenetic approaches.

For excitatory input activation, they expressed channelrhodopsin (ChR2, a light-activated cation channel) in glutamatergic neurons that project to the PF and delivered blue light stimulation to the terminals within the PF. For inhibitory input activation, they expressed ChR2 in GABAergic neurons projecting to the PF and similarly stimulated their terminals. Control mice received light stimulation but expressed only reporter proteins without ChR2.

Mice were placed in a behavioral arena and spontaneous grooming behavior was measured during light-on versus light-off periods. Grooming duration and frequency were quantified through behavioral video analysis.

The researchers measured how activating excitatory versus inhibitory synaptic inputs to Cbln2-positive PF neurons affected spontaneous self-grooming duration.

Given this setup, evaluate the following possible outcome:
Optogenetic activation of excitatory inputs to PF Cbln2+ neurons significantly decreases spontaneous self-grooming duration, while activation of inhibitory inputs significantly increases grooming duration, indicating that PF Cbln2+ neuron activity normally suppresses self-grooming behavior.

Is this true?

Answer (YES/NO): YES